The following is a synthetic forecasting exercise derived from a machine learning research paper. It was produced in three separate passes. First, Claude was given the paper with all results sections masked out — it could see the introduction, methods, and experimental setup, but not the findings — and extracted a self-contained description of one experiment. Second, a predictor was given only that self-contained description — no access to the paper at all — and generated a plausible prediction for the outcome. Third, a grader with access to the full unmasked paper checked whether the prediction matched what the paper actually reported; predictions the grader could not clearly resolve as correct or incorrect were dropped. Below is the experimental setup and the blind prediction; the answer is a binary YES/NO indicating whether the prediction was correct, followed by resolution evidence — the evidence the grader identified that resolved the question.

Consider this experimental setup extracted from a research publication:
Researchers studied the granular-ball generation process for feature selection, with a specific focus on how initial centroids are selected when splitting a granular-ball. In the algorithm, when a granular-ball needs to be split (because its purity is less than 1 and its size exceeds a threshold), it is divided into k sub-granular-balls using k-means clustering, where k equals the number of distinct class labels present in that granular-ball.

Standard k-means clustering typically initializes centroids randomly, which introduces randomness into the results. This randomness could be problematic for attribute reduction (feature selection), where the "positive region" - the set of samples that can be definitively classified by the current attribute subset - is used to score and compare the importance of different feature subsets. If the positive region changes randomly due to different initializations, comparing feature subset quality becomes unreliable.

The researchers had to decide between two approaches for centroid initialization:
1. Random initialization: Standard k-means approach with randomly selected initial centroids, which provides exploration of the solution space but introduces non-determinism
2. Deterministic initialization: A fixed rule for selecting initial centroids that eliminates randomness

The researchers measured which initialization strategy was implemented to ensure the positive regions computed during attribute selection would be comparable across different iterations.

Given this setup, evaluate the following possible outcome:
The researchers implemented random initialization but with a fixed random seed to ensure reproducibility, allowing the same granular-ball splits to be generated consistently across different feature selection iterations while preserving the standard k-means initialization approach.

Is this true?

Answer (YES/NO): NO